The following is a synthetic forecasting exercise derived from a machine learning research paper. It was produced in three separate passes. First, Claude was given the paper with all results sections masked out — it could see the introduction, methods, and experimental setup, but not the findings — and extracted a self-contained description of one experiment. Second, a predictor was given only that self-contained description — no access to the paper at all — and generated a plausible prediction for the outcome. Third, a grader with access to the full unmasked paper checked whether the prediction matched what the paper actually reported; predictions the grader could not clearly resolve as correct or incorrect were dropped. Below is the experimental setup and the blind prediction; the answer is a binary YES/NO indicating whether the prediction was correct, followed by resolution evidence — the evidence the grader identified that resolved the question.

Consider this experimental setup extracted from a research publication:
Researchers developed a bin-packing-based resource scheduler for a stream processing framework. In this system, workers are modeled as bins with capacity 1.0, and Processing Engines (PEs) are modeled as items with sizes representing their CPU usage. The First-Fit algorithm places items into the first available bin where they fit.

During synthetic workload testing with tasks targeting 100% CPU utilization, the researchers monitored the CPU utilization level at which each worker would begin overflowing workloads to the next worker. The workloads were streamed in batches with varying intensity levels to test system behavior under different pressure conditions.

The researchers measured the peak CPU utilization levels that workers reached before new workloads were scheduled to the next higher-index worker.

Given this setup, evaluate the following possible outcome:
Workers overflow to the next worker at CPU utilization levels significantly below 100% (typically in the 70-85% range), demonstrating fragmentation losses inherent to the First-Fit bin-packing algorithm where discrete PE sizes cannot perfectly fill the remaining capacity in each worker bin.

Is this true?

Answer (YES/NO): NO